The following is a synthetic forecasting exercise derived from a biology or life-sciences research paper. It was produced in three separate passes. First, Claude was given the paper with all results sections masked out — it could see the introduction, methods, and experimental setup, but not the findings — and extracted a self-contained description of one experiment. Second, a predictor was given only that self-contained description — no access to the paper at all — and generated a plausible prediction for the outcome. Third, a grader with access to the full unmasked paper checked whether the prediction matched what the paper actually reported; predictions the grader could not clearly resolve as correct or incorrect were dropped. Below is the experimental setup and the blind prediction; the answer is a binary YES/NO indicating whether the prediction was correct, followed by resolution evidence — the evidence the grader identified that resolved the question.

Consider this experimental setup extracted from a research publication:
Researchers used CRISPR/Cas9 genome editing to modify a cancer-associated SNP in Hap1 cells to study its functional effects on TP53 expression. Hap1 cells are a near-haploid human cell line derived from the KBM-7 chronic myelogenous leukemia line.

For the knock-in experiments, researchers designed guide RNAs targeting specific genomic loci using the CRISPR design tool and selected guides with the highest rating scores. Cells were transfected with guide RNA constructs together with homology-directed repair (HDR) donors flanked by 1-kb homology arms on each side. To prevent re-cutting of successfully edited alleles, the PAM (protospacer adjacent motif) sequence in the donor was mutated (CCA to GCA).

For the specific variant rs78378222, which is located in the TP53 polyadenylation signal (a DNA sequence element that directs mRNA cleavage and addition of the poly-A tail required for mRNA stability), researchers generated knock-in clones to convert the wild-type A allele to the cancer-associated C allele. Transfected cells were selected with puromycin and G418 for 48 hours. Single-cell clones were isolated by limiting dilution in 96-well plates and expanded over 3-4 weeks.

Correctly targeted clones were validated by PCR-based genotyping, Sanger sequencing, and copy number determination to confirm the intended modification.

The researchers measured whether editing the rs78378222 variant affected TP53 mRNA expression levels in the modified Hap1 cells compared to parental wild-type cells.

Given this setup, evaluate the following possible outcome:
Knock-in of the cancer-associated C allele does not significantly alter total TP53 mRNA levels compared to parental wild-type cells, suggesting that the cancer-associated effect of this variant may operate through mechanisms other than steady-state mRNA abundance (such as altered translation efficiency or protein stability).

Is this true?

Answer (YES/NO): NO